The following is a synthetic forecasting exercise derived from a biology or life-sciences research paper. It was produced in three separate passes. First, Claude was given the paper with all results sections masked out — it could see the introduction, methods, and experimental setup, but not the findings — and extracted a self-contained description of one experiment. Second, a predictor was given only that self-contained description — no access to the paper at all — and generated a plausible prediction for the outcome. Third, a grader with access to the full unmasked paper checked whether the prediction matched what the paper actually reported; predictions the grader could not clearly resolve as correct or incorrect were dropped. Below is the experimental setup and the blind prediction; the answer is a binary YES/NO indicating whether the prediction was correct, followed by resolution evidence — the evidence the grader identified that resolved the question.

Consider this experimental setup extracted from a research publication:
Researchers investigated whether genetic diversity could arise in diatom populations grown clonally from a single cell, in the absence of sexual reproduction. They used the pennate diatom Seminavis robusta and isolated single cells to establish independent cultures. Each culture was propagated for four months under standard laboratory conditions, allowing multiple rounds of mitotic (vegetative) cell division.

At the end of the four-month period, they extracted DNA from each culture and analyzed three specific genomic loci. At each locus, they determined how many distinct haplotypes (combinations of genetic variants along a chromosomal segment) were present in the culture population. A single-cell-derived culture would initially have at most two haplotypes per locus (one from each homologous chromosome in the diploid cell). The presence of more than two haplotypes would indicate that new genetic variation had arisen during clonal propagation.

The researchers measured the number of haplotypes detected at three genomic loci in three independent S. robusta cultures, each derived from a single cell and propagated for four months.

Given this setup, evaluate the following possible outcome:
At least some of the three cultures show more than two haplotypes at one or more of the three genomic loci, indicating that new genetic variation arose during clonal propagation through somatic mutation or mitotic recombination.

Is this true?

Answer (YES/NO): YES